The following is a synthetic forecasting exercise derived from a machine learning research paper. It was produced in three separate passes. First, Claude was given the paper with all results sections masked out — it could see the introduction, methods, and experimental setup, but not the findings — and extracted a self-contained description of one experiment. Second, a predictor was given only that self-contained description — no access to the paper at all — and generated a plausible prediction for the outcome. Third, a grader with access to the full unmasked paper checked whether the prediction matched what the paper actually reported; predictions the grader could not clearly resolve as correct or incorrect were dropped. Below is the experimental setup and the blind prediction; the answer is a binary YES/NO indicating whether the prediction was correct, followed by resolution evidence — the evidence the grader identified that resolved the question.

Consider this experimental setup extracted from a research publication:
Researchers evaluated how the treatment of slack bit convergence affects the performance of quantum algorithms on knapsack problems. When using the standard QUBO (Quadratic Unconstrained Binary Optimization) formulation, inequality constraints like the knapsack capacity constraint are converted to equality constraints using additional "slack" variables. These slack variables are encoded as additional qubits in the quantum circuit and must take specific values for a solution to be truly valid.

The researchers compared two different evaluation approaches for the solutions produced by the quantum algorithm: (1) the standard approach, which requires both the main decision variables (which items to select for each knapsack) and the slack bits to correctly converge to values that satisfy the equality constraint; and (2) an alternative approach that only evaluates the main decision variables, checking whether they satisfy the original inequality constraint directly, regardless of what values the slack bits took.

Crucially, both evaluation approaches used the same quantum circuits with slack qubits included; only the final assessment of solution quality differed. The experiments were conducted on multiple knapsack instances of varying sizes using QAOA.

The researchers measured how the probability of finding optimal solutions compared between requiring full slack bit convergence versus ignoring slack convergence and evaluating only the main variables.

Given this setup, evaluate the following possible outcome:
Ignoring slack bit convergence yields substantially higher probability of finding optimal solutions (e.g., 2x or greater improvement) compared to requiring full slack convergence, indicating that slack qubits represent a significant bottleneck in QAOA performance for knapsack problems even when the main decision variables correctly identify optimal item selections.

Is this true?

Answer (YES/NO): YES